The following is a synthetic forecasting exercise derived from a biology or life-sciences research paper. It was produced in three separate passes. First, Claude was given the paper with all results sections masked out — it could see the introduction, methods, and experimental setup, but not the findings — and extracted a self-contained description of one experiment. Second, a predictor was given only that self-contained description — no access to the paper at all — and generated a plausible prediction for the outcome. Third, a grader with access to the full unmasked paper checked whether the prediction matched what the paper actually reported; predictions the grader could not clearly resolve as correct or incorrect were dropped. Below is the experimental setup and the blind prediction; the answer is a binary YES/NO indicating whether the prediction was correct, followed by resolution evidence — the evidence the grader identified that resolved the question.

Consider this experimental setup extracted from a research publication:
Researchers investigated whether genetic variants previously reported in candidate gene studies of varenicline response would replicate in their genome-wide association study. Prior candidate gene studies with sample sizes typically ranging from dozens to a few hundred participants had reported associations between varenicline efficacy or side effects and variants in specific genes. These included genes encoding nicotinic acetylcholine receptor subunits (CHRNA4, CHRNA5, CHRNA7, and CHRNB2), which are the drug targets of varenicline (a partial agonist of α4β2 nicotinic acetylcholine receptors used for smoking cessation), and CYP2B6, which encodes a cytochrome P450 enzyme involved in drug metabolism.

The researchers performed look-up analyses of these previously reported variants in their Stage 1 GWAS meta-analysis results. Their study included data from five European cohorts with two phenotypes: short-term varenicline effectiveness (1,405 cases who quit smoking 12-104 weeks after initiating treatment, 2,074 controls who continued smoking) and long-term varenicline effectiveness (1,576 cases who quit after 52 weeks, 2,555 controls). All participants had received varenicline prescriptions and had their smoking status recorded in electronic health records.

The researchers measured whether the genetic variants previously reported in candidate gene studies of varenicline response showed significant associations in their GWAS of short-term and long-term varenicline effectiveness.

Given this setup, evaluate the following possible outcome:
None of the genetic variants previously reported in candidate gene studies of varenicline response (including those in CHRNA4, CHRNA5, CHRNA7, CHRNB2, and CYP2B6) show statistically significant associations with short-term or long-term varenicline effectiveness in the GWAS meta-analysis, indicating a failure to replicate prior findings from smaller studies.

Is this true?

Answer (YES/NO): NO